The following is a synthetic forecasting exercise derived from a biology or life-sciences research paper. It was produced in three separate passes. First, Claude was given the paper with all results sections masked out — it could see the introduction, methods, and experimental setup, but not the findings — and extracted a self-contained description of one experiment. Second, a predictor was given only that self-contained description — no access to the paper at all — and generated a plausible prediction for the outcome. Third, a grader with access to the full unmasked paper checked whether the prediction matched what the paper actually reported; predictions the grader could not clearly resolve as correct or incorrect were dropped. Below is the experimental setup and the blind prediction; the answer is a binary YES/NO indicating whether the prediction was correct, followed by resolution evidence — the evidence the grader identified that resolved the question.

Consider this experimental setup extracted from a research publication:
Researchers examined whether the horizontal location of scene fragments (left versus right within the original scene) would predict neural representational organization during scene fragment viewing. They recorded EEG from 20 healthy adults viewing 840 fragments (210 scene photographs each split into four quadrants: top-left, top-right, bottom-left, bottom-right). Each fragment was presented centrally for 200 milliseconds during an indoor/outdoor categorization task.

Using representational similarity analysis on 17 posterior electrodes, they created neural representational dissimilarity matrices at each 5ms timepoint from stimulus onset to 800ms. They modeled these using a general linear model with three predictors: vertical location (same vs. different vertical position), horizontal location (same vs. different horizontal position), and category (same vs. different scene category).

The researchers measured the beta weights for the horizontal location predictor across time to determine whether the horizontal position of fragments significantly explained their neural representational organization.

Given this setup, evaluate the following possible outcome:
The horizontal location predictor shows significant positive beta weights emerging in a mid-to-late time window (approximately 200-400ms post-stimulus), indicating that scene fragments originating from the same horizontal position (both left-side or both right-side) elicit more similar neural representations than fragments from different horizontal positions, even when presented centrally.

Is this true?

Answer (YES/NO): NO